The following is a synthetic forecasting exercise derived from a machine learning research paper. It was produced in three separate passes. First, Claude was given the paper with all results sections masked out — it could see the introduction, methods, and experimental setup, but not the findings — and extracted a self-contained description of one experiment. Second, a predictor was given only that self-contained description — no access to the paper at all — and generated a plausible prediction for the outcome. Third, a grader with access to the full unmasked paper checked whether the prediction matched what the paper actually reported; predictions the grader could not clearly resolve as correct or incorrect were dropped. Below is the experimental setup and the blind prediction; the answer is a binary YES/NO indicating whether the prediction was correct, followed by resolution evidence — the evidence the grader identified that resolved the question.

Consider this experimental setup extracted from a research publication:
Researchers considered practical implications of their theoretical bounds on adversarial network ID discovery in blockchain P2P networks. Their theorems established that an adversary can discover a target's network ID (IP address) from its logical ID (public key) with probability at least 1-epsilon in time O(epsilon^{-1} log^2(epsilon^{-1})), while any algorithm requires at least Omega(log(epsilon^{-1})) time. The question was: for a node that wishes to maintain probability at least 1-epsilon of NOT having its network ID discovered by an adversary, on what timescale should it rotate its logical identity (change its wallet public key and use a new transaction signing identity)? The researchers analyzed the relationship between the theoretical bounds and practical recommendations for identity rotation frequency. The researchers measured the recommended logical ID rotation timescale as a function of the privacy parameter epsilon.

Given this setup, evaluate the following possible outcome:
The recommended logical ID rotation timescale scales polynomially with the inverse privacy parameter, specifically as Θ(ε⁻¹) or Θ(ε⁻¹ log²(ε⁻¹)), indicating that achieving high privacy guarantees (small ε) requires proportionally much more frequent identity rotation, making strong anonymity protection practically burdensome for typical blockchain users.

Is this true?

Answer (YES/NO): NO